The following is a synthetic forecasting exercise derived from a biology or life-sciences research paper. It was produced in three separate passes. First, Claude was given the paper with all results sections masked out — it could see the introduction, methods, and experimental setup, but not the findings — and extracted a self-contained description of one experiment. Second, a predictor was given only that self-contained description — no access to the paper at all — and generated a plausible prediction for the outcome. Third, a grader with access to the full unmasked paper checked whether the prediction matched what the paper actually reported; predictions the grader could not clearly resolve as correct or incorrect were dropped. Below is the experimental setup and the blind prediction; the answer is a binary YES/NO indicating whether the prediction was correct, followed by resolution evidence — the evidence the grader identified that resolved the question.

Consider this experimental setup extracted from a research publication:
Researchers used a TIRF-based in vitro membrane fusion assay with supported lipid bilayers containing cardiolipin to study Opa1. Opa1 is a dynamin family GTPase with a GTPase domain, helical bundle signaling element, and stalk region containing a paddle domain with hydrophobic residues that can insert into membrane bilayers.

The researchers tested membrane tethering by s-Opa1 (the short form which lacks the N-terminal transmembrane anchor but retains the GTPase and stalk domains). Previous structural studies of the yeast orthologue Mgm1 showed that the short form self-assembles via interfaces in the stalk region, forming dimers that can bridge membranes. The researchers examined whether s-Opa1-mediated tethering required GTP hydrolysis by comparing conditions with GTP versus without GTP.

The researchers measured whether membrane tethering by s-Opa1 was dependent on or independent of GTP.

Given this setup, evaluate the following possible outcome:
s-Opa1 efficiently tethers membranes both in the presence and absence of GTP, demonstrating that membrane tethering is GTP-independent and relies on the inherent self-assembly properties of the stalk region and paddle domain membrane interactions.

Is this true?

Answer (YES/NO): NO